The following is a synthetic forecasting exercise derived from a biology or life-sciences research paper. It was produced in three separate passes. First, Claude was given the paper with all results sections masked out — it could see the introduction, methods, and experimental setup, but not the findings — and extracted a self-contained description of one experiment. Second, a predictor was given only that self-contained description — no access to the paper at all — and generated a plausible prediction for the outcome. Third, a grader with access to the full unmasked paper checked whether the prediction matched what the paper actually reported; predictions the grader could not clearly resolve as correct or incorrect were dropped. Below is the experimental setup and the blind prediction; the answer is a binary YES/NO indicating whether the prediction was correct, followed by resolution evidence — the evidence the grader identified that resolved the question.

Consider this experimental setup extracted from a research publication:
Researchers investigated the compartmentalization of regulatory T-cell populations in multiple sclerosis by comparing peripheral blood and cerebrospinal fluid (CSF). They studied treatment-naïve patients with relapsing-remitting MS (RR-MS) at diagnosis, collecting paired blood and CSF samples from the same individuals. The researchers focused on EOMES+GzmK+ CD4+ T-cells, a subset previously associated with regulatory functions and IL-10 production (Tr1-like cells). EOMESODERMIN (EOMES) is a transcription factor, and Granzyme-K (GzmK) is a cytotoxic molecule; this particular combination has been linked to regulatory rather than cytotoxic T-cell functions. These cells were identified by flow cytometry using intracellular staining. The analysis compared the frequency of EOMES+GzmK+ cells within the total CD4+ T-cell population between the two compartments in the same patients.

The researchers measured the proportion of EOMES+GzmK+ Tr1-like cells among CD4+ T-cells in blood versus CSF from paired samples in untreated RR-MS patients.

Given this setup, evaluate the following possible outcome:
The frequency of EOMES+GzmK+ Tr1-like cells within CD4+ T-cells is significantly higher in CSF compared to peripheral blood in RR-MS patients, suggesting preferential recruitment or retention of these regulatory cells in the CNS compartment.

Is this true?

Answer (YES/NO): YES